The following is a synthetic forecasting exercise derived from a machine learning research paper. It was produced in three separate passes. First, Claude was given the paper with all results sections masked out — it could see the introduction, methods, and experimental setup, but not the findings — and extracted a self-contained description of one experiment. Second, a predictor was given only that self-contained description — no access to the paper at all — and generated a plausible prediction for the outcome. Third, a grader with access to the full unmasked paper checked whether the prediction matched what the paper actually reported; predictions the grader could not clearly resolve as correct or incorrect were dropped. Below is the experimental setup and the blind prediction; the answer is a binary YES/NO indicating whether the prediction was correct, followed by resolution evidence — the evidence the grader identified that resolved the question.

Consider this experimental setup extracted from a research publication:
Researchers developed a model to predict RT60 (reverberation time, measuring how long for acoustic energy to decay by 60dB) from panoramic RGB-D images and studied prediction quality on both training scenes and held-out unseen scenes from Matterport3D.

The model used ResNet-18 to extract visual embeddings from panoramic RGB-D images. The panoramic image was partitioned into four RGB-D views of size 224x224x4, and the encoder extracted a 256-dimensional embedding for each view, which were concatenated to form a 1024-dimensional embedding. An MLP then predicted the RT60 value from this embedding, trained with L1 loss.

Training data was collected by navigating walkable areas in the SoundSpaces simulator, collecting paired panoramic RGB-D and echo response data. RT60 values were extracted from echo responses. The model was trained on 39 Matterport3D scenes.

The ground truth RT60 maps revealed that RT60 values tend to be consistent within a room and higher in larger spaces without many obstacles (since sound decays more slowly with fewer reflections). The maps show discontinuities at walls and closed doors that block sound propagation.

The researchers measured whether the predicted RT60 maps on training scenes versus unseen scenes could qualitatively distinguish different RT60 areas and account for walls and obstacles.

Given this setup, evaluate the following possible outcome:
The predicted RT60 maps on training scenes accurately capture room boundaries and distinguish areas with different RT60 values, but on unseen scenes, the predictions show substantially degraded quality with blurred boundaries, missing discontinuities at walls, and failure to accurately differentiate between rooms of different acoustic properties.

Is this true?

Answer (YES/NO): NO